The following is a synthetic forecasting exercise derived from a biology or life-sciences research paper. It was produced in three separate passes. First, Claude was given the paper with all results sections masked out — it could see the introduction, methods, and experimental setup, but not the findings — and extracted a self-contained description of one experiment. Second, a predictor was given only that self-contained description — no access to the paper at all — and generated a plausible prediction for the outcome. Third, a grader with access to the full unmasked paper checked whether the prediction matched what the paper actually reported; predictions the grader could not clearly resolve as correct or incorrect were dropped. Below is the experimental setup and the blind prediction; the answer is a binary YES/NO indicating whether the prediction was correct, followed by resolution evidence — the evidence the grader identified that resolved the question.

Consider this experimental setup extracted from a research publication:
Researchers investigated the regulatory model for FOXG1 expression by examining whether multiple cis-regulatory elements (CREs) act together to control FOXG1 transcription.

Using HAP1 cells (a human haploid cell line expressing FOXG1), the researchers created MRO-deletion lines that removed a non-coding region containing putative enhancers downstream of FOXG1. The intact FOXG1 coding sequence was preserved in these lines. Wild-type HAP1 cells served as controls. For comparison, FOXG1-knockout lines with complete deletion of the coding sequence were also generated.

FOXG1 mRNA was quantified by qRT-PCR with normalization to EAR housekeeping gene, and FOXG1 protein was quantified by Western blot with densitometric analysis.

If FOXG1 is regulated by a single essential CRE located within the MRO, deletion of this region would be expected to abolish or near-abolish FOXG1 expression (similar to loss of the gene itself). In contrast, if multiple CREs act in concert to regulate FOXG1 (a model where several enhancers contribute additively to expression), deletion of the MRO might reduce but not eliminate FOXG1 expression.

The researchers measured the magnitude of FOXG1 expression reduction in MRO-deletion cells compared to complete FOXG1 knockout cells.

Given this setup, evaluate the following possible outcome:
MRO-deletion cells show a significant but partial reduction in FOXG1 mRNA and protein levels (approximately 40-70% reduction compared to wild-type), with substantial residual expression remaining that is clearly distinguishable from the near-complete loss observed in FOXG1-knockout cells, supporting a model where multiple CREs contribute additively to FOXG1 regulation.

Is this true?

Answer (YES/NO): YES